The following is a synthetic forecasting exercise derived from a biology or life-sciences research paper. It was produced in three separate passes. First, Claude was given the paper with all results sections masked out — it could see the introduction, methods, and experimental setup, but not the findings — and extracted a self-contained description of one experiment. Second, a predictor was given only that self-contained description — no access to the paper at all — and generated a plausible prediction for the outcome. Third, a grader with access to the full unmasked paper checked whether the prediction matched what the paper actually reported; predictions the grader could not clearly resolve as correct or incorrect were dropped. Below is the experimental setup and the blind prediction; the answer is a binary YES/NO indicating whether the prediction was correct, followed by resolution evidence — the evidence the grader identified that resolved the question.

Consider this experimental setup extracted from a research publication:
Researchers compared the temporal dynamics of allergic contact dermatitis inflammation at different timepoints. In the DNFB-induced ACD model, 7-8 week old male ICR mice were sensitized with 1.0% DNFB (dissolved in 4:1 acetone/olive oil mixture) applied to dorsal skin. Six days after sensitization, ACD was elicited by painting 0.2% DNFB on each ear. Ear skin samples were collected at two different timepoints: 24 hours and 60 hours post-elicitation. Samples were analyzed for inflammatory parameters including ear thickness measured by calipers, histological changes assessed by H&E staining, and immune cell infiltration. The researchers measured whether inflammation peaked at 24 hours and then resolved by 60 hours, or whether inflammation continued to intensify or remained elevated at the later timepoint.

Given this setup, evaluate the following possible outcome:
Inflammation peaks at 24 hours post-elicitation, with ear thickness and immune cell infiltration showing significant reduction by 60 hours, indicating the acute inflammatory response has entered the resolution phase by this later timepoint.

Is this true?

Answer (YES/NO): NO